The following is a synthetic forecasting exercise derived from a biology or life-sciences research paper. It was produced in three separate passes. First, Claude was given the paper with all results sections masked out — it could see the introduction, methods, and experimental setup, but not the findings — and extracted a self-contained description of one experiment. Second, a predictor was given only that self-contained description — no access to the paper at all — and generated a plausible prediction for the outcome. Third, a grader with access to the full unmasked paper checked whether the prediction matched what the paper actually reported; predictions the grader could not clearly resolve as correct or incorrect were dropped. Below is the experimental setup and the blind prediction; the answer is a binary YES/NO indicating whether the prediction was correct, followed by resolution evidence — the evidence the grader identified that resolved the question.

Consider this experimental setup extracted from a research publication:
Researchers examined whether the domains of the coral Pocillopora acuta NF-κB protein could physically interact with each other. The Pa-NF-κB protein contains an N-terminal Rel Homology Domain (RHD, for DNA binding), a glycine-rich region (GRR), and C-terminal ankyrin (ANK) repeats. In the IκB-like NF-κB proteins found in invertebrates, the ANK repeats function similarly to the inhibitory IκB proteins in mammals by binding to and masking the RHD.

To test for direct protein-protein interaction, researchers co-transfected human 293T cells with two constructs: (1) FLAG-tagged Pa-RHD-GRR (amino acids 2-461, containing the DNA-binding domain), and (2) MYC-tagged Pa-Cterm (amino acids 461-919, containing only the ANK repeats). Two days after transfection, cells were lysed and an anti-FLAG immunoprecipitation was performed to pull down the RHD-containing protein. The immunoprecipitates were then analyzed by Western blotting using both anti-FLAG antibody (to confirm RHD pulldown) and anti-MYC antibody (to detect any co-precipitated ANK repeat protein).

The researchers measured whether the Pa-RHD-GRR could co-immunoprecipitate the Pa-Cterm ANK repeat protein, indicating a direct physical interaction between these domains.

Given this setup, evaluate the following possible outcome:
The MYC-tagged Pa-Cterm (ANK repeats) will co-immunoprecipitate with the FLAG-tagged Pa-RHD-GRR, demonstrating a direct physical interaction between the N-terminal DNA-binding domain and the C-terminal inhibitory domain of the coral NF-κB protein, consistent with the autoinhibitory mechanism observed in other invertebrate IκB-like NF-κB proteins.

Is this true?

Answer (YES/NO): YES